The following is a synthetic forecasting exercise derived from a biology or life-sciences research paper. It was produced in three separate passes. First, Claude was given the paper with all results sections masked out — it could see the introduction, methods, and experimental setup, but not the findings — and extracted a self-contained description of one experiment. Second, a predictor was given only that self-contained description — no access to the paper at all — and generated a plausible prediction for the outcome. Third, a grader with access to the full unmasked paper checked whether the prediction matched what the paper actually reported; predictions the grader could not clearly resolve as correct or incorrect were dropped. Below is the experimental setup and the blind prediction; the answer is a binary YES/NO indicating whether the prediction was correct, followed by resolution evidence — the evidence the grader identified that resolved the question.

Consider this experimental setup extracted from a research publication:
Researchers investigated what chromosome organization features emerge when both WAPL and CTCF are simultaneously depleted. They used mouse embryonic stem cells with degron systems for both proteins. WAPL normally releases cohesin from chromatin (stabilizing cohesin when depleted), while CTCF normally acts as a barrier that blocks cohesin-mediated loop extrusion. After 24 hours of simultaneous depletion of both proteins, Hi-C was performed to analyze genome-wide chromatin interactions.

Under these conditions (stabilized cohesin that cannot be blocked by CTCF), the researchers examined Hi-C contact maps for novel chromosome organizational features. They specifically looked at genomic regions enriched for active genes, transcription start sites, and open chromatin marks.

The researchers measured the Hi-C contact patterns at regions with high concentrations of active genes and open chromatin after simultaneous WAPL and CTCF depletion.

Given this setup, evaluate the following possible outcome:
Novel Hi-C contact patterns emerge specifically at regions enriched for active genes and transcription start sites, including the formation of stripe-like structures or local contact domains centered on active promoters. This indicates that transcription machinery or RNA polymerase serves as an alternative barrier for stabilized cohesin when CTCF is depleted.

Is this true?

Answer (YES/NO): NO